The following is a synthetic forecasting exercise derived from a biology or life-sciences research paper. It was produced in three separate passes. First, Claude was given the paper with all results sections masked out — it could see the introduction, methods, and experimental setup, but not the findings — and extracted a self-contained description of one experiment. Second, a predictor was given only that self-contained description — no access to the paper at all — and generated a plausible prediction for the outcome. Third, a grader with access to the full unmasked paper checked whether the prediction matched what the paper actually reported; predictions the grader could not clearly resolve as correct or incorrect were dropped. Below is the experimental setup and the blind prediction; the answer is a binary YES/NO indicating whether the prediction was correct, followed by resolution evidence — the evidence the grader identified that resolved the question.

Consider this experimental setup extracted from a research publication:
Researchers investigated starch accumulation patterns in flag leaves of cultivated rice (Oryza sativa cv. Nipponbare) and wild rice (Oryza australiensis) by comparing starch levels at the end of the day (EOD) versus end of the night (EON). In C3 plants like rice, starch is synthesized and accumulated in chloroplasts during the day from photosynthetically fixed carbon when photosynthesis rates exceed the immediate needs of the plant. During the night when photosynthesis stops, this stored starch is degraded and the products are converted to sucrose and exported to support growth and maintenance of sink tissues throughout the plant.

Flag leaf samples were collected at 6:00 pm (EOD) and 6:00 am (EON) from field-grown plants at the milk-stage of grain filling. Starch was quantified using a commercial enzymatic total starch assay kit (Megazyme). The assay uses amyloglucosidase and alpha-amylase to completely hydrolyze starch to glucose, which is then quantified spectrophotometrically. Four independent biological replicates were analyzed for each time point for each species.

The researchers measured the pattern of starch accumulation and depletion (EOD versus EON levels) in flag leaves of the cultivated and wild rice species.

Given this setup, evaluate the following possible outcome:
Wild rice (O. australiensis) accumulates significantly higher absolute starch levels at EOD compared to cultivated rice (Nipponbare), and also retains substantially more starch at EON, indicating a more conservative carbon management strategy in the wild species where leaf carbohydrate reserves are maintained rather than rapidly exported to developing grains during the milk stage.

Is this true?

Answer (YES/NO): NO